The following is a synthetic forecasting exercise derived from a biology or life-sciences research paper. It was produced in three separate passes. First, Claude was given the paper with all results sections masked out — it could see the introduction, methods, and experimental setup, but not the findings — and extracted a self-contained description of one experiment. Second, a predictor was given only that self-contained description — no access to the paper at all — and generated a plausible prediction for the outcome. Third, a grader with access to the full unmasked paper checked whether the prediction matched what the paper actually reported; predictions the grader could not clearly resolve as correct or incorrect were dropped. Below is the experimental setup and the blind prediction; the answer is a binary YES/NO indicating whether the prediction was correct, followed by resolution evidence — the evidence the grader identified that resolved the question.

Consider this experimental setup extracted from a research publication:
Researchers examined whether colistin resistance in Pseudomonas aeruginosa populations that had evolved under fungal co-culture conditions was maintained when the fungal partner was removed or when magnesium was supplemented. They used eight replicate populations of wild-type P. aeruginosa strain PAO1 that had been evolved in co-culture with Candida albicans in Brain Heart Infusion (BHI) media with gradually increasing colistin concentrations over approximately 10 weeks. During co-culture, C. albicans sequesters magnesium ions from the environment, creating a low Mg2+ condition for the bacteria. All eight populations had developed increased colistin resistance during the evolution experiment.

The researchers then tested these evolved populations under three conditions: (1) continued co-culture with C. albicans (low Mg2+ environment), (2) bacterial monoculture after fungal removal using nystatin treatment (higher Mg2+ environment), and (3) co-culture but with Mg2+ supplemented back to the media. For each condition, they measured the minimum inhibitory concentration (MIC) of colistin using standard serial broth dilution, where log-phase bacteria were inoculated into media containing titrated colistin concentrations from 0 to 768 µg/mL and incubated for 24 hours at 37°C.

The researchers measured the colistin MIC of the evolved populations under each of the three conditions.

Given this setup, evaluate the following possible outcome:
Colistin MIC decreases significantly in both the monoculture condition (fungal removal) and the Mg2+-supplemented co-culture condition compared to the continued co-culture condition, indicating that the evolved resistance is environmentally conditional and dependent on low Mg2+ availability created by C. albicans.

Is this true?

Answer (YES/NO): YES